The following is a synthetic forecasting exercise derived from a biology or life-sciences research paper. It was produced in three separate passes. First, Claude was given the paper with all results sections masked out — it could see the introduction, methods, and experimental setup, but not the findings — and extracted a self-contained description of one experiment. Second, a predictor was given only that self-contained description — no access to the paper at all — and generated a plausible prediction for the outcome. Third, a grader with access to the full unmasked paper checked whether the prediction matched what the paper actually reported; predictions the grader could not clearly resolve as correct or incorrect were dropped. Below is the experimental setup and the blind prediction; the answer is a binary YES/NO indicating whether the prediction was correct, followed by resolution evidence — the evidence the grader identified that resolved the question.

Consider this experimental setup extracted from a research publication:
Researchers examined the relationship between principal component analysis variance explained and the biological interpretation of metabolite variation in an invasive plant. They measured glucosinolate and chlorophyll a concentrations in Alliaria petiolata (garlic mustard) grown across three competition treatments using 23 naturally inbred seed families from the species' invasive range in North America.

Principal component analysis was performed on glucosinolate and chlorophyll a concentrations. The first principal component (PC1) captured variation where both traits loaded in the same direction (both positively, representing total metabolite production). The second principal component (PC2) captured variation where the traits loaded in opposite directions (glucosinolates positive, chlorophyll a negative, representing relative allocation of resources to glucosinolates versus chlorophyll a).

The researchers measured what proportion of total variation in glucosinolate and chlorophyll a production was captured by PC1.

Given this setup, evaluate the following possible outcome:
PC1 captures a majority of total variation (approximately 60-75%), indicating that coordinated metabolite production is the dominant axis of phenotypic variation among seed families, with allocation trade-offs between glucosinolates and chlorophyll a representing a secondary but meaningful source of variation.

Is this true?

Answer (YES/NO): NO